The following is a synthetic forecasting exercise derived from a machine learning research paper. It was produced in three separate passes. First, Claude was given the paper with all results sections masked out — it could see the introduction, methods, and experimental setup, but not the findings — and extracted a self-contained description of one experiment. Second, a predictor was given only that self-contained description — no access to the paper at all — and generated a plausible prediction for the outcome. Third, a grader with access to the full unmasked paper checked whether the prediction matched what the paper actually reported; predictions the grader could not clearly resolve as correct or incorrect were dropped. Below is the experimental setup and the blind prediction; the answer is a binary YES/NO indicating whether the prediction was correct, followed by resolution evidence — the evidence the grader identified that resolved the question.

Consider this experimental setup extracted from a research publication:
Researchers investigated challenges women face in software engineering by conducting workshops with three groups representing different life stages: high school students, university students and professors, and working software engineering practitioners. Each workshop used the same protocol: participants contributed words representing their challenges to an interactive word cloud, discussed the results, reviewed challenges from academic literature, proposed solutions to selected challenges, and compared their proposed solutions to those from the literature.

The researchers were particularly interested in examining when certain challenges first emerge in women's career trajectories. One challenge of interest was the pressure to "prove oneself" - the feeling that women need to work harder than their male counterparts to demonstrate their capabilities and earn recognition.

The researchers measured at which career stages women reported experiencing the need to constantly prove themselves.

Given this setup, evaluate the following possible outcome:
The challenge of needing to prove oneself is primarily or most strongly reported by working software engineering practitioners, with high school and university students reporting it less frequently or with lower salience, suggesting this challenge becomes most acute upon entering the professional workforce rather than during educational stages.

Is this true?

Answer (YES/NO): NO